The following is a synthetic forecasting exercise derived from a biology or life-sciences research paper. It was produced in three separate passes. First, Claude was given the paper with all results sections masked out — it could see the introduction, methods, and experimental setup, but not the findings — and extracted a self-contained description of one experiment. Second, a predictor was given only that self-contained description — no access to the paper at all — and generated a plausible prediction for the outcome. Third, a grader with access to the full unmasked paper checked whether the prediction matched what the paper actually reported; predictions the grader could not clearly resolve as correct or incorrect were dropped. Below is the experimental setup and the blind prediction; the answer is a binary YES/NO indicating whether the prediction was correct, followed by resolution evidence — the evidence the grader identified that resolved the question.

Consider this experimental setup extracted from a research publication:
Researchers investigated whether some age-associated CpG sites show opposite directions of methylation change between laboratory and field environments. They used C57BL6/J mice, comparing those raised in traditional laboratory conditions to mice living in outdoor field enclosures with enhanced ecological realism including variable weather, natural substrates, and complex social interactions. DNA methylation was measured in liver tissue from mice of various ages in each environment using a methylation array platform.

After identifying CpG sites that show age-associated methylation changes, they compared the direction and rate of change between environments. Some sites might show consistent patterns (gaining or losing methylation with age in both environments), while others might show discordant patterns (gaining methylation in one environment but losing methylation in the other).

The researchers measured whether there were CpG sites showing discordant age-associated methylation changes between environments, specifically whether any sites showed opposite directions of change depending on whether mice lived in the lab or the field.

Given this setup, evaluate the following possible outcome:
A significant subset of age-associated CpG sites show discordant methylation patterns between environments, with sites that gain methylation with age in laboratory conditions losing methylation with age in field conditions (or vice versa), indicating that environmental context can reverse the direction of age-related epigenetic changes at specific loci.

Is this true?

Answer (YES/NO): YES